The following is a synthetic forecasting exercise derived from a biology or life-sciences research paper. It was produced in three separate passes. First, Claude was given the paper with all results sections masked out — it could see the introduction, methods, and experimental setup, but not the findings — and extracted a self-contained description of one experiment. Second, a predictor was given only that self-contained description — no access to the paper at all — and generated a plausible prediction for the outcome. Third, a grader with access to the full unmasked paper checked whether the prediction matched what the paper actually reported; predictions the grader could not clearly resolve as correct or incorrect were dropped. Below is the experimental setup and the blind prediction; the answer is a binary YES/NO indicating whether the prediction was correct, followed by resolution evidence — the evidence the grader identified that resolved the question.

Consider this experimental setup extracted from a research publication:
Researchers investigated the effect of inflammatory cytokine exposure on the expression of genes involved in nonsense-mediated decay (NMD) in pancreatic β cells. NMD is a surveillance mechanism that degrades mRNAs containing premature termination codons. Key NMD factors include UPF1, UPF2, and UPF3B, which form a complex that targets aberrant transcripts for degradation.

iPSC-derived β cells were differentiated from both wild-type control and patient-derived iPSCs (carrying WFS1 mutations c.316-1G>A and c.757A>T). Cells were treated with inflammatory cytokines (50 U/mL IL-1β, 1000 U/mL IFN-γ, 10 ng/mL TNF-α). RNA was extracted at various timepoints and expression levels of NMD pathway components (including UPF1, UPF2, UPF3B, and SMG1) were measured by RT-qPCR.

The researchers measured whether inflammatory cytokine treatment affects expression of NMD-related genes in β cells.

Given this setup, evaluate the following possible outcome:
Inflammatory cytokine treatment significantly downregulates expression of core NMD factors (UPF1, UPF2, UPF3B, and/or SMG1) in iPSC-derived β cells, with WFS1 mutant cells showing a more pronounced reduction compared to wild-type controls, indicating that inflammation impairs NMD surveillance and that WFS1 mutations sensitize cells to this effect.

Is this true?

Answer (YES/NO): NO